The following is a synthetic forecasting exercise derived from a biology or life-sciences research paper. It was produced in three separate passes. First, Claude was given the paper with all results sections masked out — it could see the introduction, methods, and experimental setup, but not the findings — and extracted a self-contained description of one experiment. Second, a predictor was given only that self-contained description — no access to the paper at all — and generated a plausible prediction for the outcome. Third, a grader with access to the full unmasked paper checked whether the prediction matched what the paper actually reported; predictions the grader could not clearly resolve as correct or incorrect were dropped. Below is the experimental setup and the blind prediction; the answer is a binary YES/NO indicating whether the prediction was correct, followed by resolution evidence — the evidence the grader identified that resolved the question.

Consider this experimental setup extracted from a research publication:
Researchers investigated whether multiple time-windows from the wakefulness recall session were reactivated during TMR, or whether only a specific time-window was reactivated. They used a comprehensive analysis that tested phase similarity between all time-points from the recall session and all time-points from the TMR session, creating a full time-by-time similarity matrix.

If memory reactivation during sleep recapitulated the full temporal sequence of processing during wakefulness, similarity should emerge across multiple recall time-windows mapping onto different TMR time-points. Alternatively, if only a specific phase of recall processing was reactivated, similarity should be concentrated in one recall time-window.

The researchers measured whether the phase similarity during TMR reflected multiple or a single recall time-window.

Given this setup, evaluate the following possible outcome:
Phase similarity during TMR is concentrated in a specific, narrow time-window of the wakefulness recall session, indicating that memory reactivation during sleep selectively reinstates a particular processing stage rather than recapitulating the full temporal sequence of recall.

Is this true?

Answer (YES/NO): YES